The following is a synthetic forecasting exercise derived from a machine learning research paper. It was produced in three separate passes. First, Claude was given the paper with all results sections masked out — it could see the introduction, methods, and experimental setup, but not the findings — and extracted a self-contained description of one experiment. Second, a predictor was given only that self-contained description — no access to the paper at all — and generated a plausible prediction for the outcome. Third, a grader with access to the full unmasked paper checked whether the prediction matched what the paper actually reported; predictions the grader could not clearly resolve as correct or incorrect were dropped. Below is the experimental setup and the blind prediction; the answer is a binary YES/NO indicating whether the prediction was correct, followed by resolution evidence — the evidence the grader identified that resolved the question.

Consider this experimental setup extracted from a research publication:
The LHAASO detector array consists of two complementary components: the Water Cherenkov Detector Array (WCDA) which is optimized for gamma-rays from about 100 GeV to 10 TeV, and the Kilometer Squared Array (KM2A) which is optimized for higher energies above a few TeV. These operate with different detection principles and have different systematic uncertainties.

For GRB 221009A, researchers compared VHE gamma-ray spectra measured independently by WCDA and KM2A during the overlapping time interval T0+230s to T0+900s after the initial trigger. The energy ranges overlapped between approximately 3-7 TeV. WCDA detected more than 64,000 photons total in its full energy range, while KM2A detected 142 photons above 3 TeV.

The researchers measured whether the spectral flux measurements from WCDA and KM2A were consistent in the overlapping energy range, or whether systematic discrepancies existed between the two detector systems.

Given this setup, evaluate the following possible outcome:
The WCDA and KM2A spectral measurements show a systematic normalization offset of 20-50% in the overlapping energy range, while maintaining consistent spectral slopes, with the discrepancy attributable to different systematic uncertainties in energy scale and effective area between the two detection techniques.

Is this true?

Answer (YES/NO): NO